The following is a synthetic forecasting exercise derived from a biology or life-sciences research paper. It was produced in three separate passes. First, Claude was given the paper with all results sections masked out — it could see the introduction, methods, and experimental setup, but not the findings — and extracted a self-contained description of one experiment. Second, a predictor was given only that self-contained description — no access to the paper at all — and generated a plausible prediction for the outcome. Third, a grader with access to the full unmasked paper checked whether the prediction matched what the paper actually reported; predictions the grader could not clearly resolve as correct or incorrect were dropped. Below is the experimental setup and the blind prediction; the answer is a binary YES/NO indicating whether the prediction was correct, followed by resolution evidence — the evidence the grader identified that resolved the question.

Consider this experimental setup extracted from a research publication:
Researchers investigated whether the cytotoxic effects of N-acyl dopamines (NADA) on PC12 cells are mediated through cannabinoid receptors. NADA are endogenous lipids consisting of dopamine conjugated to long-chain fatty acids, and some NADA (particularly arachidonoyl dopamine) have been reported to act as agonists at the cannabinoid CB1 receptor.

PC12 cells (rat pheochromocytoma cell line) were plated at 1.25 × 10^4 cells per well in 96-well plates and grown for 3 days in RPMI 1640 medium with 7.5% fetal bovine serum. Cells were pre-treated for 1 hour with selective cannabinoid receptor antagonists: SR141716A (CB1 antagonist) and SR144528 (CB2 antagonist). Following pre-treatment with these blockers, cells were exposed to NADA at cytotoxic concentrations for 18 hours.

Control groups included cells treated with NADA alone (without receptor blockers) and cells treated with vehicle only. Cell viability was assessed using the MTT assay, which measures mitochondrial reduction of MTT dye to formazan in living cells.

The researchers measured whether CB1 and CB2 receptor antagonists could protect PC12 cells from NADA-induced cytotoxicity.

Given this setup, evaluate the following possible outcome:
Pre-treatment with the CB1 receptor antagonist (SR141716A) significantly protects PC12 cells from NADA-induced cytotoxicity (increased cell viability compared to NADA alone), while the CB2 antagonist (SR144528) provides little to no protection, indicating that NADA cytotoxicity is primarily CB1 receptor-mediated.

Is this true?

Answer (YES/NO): NO